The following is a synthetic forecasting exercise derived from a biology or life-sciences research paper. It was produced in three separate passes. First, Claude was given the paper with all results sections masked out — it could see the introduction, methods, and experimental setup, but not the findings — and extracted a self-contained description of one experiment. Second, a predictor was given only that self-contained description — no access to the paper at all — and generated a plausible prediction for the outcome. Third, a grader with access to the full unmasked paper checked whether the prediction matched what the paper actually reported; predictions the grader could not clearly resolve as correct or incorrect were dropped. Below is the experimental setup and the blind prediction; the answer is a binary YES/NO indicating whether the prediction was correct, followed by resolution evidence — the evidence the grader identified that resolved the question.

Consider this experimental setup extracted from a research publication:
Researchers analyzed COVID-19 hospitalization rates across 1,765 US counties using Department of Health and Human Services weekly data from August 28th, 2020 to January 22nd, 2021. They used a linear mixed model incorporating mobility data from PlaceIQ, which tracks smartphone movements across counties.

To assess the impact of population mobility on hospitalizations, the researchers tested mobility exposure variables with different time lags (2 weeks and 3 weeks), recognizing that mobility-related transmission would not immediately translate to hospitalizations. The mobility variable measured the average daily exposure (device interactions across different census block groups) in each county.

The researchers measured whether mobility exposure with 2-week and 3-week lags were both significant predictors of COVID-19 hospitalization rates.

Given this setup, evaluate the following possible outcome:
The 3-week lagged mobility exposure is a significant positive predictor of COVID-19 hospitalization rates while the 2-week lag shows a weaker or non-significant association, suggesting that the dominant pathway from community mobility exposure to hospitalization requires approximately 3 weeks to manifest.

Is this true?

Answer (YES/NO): NO